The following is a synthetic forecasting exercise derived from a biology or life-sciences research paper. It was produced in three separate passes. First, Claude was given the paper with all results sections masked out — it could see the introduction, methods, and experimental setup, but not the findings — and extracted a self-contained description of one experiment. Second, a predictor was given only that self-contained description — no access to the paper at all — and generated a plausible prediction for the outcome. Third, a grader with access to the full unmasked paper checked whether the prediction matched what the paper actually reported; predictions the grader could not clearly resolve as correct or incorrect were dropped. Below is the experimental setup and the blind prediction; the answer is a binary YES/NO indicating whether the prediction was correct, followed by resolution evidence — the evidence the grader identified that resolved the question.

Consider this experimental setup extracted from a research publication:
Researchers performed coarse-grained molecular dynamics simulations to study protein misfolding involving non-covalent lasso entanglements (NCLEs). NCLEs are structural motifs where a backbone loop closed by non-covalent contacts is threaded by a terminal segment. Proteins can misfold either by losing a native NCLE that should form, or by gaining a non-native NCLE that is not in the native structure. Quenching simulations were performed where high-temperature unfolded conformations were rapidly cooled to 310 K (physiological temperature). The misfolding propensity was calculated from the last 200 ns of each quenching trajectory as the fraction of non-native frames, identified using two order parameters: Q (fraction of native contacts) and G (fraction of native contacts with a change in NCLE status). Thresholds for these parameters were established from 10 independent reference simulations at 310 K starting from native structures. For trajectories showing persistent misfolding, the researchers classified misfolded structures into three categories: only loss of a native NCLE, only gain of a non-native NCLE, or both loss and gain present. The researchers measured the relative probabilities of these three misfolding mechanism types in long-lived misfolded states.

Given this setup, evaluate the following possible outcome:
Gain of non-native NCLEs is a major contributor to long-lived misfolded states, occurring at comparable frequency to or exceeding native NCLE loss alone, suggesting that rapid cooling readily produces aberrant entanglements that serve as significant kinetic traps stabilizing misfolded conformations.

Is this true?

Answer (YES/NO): NO